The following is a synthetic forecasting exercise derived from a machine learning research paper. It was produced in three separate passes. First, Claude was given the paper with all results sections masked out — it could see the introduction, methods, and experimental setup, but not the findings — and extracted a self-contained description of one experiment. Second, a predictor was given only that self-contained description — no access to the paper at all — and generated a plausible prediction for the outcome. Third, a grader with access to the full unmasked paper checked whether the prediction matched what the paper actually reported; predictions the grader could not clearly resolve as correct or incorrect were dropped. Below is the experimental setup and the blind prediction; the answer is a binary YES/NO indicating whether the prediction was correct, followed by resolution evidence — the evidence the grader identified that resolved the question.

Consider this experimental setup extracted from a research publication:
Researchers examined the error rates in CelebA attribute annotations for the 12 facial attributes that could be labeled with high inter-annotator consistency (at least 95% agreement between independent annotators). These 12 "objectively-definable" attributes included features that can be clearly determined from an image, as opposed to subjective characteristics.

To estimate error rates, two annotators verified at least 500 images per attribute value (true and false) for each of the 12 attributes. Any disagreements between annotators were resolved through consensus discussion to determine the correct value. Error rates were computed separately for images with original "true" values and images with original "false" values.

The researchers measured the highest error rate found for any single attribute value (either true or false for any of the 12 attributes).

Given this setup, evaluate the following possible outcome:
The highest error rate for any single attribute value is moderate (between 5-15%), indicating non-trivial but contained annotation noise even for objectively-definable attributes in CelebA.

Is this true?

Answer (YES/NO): NO